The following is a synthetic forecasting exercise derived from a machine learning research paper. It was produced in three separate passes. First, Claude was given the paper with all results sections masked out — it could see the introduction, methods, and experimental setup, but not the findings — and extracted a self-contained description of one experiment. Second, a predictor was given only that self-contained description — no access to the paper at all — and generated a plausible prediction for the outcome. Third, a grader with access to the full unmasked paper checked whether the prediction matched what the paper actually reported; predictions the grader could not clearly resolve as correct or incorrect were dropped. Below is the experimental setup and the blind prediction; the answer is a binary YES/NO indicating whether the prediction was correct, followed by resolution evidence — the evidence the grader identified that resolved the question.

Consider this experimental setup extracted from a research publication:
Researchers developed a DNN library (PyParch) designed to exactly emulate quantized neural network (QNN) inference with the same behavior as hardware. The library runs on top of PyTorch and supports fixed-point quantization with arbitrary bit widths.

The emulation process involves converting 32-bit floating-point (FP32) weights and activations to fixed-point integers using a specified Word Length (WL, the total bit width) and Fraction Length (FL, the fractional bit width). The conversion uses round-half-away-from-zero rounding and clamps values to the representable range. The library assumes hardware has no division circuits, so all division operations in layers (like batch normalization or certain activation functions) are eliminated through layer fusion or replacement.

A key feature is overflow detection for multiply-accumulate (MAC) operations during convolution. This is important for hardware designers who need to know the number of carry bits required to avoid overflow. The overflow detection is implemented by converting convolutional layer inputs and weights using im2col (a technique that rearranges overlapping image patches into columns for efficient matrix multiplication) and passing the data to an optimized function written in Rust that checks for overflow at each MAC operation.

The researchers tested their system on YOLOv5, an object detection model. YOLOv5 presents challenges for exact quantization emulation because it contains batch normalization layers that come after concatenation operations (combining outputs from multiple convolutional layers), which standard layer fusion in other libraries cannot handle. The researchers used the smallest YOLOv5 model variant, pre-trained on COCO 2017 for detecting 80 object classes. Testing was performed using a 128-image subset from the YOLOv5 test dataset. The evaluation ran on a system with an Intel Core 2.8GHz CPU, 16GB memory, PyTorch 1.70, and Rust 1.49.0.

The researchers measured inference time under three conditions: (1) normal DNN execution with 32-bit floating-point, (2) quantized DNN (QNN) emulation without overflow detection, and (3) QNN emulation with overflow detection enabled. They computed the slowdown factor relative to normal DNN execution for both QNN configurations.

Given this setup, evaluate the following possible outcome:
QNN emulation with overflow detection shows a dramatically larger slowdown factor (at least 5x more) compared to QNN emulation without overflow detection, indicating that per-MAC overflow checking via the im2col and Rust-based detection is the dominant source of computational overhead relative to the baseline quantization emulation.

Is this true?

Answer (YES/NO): YES